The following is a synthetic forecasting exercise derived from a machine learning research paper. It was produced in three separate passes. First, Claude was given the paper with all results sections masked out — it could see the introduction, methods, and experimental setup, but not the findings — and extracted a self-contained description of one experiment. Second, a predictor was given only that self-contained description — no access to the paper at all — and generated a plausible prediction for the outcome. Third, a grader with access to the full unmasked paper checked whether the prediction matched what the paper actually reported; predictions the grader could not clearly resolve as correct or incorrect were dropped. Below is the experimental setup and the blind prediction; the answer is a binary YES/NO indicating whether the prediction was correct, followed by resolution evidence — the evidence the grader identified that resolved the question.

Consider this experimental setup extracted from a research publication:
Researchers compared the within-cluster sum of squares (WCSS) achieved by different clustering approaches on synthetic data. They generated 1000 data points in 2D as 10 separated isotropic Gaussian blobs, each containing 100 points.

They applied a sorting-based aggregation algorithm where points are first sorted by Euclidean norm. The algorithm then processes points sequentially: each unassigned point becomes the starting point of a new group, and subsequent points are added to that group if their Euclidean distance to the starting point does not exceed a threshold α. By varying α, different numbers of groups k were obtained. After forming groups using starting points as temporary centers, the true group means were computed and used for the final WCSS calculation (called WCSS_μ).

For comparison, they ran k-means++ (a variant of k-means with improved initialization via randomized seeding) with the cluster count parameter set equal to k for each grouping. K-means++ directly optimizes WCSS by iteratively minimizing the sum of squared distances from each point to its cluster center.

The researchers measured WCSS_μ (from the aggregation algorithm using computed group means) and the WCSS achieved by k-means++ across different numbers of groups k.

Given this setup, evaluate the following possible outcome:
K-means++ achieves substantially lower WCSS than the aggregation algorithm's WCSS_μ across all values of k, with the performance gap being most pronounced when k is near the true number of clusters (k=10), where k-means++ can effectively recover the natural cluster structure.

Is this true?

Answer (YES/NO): NO